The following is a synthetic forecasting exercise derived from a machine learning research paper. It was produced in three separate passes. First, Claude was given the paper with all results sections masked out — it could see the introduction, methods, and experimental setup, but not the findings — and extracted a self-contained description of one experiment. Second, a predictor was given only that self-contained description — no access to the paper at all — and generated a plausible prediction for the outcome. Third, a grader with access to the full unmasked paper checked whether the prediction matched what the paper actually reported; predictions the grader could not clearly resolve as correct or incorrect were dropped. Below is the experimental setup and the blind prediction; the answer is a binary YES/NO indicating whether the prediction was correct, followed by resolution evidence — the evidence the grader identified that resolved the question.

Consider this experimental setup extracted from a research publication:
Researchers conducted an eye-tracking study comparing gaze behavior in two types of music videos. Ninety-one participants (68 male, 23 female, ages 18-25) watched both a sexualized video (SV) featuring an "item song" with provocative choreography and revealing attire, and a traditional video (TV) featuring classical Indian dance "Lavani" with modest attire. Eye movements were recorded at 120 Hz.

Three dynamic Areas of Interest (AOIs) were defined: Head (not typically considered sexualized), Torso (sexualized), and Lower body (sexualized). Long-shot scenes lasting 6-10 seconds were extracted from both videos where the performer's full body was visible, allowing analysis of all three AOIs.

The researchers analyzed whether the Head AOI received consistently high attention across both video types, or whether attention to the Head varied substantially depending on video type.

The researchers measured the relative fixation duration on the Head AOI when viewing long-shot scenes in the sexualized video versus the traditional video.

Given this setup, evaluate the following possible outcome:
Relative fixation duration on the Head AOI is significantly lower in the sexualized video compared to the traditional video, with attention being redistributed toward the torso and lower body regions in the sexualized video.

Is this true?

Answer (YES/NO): YES